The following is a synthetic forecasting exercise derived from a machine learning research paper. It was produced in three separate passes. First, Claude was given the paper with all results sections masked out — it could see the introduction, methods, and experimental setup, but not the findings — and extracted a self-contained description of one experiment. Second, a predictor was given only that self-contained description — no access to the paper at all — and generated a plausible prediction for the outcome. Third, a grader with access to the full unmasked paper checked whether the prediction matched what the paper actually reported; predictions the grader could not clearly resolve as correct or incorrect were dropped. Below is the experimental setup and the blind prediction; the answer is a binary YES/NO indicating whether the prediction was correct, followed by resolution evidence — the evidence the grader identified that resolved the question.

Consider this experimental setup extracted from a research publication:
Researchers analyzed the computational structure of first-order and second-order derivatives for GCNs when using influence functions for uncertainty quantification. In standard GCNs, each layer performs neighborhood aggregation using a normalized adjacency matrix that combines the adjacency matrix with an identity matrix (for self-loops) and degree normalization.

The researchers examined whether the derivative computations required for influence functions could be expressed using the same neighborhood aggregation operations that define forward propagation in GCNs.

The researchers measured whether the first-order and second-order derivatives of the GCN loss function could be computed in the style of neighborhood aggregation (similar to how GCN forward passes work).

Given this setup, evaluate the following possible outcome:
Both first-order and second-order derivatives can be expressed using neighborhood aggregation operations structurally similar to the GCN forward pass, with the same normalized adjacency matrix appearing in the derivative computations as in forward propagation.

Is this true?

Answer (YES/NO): YES